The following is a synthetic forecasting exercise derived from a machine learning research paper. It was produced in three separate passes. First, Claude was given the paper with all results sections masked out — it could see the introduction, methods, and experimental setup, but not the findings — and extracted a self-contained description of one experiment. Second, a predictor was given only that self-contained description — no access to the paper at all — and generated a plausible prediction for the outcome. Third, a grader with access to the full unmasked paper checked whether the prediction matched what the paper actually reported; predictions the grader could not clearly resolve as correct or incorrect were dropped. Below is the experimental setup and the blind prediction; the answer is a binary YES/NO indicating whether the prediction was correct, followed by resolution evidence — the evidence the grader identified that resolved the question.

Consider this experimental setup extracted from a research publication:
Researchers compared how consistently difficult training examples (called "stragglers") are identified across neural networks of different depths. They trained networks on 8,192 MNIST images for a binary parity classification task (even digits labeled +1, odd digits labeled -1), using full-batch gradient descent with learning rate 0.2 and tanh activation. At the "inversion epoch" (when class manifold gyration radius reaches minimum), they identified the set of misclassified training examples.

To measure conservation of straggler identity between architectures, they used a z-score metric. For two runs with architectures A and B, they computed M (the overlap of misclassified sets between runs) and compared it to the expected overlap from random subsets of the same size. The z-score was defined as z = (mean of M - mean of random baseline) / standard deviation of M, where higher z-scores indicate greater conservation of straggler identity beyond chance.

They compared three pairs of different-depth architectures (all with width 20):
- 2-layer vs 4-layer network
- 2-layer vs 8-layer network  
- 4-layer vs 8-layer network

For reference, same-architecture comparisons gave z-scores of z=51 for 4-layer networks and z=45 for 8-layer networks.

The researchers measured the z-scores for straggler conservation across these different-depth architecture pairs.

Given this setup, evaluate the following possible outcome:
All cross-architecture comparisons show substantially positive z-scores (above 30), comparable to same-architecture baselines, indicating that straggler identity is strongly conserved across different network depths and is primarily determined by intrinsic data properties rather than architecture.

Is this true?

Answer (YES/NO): YES